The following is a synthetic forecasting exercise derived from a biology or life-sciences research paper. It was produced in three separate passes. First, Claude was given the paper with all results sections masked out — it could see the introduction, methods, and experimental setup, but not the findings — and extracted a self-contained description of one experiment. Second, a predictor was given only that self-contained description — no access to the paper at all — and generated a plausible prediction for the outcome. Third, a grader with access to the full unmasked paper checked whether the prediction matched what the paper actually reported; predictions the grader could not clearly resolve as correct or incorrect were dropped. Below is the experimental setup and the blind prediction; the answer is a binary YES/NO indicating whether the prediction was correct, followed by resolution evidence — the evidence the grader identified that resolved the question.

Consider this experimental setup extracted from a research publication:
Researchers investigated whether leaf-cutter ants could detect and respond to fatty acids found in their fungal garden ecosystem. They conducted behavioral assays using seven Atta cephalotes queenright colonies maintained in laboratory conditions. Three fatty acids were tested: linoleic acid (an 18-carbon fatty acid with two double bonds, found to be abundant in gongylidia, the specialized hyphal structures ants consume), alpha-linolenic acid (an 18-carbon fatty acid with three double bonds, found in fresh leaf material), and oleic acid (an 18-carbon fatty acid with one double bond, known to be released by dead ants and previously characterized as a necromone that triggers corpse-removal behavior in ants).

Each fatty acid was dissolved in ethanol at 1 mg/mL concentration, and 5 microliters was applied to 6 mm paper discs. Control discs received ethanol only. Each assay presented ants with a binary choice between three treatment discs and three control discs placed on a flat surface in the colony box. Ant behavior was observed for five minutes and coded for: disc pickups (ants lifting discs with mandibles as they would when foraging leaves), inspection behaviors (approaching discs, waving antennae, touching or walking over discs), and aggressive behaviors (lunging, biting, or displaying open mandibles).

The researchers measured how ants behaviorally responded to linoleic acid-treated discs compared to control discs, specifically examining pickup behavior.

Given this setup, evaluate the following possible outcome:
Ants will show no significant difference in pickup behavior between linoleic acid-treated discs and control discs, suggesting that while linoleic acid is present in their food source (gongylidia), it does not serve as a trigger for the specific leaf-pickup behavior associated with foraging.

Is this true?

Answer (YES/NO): NO